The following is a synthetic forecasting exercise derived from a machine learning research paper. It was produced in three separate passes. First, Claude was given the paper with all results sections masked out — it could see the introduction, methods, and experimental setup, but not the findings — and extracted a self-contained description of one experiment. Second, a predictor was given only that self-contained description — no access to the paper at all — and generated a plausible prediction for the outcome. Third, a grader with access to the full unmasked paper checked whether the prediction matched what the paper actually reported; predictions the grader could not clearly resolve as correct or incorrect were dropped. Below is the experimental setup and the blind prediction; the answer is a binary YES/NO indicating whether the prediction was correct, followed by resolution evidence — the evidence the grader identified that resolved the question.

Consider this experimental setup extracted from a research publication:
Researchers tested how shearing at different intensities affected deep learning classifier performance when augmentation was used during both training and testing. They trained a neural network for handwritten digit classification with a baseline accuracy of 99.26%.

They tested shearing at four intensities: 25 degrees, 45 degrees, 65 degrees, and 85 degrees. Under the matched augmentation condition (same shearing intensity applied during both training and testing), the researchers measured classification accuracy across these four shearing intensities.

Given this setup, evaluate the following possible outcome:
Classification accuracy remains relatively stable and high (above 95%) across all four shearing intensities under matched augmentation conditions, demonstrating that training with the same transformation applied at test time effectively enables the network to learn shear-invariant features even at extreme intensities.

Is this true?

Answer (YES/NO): YES